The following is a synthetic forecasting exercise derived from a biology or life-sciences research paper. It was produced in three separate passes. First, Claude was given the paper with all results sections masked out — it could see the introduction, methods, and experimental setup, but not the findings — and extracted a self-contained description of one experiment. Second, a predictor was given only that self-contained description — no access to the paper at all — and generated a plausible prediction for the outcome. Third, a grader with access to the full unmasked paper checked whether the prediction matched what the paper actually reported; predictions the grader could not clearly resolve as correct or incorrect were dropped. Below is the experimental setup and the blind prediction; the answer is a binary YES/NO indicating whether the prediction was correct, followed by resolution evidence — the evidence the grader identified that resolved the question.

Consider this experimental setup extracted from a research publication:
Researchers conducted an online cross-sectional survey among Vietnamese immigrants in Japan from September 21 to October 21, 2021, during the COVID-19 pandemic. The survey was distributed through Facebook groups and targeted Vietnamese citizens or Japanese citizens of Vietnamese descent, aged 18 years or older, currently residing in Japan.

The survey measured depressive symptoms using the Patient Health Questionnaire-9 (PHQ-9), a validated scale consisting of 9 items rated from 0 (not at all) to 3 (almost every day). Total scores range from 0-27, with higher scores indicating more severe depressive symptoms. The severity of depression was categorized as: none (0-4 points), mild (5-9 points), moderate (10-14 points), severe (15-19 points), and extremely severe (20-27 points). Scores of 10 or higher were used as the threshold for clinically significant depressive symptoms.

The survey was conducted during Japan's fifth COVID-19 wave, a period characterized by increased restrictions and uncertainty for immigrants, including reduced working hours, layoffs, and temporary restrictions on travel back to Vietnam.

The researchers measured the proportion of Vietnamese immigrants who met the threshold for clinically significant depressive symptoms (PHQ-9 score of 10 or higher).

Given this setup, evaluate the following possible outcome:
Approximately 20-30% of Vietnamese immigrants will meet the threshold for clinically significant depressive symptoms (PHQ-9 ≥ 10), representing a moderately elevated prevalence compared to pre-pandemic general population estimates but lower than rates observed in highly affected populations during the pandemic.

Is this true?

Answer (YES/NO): NO